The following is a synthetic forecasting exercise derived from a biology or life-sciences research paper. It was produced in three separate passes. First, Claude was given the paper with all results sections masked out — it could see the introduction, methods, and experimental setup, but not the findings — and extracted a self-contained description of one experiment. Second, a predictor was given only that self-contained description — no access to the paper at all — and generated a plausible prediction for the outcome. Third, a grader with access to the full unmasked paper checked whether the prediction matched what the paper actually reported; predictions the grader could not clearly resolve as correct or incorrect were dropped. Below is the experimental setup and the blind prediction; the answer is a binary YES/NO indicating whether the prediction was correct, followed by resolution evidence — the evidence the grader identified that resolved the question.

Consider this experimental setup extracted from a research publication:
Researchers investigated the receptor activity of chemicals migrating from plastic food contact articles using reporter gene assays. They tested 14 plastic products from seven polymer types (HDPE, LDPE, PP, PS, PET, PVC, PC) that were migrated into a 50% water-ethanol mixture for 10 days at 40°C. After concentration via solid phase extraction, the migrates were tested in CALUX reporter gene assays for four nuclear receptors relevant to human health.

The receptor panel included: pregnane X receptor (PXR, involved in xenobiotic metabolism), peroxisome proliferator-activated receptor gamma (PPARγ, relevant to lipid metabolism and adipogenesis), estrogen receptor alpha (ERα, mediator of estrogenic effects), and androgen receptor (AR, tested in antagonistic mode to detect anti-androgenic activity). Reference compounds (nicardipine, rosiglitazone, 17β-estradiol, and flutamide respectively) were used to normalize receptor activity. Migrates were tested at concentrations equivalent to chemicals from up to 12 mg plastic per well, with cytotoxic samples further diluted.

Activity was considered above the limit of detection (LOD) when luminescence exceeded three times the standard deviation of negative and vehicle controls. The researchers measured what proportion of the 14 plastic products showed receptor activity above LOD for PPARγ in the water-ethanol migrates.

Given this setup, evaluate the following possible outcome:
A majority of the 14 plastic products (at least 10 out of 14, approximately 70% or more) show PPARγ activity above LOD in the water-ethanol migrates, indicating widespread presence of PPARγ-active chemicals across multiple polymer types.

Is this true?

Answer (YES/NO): YES